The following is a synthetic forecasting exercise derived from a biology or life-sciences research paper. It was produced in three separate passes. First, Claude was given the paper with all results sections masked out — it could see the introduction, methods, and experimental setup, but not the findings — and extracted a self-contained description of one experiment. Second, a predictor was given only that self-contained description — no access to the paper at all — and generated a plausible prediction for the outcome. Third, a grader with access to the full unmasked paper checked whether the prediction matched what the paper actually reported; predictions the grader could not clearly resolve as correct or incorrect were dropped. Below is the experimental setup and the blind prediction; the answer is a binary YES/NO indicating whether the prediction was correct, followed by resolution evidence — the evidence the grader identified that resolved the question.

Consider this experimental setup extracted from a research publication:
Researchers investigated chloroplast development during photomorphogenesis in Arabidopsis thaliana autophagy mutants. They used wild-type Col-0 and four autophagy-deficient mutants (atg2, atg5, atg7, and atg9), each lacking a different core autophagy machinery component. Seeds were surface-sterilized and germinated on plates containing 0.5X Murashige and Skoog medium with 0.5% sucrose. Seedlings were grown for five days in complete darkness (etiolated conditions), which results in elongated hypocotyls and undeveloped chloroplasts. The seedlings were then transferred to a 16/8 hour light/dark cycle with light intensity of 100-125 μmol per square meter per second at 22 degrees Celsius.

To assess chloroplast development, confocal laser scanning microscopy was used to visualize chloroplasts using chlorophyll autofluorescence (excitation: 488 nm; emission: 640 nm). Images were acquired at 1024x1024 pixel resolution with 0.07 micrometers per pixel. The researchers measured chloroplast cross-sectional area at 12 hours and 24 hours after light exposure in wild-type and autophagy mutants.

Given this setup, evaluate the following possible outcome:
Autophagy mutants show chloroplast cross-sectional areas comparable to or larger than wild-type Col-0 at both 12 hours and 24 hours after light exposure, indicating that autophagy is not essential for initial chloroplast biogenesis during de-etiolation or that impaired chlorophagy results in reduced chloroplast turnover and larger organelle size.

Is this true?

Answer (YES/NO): NO